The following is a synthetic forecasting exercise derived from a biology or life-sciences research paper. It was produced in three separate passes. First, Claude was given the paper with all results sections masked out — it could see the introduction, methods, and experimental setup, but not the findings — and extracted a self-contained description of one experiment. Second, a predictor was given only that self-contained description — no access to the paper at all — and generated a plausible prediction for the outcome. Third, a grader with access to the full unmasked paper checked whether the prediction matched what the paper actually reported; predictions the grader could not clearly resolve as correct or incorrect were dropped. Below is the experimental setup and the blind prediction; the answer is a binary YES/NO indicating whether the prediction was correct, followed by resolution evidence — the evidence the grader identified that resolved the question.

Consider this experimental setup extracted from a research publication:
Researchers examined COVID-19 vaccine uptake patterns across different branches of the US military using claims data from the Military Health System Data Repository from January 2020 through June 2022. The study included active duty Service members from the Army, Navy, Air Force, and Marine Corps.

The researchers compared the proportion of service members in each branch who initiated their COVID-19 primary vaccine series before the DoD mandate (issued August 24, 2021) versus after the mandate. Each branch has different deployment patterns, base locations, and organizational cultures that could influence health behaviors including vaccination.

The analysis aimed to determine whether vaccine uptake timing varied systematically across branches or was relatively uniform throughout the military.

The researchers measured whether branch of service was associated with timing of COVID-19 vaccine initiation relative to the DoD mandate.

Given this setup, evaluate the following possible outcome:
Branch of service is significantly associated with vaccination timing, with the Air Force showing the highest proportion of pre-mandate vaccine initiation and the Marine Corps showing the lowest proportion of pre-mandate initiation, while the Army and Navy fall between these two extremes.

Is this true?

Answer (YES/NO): NO